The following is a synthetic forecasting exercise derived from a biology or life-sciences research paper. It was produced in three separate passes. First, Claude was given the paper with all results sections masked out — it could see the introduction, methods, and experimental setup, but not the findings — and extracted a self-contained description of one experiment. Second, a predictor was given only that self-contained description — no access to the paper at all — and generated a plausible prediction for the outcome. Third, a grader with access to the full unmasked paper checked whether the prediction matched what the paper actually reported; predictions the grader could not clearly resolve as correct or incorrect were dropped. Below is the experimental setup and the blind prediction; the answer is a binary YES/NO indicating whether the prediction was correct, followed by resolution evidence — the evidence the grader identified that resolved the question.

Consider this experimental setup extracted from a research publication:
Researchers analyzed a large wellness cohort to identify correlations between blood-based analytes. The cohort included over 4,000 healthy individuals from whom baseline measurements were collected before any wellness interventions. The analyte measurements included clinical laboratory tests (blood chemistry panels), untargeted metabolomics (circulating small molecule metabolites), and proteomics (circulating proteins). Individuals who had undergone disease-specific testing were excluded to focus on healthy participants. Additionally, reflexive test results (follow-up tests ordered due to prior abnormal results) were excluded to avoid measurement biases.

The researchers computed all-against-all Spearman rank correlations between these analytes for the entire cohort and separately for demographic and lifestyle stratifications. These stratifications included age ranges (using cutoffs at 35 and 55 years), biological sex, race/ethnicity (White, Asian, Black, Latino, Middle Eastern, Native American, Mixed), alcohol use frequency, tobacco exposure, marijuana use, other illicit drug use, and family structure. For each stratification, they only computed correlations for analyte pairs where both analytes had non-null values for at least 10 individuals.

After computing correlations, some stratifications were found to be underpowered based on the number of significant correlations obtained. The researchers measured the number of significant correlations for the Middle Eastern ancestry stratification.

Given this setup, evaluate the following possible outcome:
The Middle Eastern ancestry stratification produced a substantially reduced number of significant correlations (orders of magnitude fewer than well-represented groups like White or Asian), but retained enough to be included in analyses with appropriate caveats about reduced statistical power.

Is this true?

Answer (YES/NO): NO